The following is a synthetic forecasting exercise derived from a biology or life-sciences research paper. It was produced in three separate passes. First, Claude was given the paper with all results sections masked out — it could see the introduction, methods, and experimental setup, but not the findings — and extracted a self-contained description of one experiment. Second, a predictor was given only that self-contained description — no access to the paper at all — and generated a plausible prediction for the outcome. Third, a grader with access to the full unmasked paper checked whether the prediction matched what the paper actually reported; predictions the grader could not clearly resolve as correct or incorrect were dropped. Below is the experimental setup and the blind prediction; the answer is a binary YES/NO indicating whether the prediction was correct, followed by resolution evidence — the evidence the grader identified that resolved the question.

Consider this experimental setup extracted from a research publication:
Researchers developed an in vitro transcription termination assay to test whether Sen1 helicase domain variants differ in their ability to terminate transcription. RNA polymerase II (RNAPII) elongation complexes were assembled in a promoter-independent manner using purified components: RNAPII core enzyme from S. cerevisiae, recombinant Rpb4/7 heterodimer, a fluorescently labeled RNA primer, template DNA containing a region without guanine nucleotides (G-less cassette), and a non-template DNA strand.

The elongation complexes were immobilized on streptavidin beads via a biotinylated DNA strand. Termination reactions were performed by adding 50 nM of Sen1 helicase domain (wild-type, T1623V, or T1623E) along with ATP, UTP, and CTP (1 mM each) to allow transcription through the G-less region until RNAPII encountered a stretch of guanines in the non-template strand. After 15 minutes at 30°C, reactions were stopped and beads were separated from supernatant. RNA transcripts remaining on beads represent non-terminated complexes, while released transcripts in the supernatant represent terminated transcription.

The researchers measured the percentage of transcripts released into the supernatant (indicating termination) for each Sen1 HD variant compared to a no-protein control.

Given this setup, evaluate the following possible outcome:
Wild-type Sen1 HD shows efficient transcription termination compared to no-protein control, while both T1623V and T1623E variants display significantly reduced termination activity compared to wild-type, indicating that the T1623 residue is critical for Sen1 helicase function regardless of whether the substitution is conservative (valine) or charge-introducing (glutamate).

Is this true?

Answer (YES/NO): NO